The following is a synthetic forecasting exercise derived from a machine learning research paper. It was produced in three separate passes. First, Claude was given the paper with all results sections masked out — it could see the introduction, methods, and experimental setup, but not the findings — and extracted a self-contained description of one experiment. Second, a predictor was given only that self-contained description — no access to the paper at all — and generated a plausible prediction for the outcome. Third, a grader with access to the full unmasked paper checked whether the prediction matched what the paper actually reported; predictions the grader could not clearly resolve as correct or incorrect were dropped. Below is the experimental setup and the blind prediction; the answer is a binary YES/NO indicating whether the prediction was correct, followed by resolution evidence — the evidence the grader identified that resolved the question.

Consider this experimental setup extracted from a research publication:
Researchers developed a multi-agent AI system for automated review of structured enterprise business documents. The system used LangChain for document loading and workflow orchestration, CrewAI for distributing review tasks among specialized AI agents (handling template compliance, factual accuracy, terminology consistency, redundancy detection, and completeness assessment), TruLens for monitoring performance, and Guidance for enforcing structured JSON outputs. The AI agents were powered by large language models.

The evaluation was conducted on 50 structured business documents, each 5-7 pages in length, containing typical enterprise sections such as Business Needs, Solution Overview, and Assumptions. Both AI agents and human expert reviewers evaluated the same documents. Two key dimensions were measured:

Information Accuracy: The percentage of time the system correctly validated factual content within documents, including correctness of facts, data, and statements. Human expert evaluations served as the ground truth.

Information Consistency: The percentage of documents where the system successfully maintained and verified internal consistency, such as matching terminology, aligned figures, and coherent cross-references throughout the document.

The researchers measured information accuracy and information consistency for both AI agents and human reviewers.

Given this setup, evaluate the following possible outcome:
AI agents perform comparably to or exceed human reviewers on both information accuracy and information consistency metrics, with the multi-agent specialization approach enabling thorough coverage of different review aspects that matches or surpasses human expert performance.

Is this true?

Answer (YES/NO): NO